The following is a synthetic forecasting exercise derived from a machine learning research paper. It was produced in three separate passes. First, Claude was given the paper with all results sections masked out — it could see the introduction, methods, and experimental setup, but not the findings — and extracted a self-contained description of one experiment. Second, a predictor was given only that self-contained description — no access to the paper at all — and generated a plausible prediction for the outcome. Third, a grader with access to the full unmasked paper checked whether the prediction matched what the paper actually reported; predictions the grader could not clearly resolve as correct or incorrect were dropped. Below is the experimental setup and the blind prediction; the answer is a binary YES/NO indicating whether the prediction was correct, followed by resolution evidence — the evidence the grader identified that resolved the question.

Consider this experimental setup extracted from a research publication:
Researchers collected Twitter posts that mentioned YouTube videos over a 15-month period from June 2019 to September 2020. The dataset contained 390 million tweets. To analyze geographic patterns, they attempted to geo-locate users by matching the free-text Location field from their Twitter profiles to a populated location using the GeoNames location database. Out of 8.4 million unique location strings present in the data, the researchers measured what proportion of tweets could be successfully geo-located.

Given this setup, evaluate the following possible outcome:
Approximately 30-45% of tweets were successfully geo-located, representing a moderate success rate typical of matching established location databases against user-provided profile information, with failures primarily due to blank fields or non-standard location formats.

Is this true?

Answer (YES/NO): YES